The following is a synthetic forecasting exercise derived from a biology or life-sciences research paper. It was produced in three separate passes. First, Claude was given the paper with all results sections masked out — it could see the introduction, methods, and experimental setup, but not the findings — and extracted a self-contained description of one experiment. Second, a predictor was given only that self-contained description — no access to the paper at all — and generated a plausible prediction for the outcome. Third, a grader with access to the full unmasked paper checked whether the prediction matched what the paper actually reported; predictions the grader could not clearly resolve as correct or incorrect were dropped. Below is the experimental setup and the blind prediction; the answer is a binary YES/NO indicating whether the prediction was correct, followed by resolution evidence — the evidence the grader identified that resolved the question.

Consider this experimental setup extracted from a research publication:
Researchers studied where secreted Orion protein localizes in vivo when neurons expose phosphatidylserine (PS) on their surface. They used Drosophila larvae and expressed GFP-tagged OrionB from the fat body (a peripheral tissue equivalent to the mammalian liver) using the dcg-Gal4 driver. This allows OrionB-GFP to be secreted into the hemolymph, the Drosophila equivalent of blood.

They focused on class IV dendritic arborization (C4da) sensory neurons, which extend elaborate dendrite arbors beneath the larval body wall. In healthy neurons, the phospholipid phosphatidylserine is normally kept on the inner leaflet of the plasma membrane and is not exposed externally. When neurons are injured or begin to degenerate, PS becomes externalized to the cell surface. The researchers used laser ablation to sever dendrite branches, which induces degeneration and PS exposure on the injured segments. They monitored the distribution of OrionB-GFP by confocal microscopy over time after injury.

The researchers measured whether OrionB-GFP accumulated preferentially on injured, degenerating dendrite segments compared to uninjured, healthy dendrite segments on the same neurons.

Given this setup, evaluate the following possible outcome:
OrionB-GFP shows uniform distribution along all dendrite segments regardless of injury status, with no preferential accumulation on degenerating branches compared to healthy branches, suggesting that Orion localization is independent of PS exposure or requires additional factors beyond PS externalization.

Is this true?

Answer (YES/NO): NO